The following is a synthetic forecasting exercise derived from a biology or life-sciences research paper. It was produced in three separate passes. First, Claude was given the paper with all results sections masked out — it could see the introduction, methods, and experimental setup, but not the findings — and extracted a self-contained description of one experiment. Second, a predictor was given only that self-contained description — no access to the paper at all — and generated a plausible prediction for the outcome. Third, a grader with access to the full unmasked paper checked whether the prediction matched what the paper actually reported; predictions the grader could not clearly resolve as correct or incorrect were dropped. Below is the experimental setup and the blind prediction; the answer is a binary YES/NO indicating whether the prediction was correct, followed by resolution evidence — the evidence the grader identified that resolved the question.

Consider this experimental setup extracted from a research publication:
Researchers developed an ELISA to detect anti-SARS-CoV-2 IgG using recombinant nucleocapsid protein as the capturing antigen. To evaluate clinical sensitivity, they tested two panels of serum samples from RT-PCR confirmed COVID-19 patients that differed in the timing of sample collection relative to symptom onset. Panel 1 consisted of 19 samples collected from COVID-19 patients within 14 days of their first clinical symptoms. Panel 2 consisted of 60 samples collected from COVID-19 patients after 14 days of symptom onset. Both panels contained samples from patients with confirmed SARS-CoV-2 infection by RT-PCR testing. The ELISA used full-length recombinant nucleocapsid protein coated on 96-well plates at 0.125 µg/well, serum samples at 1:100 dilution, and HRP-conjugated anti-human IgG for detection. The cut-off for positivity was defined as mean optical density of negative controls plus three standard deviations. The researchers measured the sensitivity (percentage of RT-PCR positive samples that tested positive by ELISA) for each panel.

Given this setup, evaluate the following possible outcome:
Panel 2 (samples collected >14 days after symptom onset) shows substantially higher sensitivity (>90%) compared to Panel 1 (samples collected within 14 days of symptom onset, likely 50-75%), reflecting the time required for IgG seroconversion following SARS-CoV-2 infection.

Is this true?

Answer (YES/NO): NO